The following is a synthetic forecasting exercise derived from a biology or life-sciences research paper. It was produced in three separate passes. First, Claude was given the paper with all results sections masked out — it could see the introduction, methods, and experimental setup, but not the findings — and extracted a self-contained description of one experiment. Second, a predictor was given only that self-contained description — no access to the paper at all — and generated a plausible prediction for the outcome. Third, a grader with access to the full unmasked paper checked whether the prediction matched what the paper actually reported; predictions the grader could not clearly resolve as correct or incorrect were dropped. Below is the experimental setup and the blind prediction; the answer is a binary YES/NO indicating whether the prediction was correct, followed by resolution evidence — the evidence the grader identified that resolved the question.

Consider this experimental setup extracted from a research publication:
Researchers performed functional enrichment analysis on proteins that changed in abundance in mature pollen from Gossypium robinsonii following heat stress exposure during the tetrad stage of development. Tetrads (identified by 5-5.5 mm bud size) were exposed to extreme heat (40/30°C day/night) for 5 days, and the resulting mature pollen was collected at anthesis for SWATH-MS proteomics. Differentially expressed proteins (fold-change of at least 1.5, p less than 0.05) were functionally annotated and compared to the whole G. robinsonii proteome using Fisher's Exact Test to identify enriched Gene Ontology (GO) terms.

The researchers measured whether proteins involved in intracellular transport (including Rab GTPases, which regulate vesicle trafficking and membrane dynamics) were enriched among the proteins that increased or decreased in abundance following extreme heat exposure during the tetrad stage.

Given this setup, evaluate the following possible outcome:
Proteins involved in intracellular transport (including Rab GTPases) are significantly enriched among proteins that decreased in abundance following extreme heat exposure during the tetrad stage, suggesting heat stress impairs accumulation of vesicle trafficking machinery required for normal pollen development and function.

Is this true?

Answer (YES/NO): NO